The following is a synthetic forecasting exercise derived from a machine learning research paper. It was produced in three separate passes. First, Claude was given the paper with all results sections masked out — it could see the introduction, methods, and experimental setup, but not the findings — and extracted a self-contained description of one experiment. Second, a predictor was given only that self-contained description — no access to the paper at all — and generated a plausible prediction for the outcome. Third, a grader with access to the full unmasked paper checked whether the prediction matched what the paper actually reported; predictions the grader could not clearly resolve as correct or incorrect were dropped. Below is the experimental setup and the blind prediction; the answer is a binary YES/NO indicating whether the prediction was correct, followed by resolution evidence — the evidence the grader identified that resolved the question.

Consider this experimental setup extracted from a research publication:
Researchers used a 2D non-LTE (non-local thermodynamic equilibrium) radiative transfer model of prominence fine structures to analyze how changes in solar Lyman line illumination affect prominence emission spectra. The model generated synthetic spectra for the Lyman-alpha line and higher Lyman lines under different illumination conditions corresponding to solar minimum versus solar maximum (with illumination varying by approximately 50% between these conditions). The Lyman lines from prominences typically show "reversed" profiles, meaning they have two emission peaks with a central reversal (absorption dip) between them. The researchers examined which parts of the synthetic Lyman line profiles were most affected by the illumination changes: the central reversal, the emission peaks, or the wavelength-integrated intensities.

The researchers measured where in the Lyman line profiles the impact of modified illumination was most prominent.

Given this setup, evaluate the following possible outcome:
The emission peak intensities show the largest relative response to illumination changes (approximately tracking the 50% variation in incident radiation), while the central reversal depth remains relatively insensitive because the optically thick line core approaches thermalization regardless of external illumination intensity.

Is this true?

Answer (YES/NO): NO